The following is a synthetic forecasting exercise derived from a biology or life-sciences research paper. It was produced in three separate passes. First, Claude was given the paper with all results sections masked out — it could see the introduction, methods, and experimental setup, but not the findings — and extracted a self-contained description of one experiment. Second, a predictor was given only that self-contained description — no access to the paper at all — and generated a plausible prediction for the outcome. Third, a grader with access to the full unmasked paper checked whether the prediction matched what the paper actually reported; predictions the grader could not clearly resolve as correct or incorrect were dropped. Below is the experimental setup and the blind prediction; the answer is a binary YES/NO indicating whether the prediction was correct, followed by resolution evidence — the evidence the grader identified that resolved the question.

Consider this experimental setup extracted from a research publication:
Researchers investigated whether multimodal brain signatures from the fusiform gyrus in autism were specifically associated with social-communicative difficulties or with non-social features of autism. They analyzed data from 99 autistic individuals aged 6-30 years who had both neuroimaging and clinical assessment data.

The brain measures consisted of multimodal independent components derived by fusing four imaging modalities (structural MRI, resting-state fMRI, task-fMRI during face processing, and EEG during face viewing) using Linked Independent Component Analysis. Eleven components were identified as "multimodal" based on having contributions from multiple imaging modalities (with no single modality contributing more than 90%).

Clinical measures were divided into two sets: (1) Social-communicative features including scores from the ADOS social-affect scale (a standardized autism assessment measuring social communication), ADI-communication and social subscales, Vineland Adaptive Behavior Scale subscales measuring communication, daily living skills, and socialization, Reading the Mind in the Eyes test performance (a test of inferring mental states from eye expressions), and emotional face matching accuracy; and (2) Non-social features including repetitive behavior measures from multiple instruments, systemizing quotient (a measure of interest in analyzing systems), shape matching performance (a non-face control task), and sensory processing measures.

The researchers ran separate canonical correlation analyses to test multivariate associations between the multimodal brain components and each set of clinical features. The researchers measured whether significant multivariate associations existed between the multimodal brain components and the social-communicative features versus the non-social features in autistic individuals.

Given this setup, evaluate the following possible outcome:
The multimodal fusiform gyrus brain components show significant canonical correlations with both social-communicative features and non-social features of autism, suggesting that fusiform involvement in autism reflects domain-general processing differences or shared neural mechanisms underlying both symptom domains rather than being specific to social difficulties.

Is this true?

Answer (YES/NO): NO